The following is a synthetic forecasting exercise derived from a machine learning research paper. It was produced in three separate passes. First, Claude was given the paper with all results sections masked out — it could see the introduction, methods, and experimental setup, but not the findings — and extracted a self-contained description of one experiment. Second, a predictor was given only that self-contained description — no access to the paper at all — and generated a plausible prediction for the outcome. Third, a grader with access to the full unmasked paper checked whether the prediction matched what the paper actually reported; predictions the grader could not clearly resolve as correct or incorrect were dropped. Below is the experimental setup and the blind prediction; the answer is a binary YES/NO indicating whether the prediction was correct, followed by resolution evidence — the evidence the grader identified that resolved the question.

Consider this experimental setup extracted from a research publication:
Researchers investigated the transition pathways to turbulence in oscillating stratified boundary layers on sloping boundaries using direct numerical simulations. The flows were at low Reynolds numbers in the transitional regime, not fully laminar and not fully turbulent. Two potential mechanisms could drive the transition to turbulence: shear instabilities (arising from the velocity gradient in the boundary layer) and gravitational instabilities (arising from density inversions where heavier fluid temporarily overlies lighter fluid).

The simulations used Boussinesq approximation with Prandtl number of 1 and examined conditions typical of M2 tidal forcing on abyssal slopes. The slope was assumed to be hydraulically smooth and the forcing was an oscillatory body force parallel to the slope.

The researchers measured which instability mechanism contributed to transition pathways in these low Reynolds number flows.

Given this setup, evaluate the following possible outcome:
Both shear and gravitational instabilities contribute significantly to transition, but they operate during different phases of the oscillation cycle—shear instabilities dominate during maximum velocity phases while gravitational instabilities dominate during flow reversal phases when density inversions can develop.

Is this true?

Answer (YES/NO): NO